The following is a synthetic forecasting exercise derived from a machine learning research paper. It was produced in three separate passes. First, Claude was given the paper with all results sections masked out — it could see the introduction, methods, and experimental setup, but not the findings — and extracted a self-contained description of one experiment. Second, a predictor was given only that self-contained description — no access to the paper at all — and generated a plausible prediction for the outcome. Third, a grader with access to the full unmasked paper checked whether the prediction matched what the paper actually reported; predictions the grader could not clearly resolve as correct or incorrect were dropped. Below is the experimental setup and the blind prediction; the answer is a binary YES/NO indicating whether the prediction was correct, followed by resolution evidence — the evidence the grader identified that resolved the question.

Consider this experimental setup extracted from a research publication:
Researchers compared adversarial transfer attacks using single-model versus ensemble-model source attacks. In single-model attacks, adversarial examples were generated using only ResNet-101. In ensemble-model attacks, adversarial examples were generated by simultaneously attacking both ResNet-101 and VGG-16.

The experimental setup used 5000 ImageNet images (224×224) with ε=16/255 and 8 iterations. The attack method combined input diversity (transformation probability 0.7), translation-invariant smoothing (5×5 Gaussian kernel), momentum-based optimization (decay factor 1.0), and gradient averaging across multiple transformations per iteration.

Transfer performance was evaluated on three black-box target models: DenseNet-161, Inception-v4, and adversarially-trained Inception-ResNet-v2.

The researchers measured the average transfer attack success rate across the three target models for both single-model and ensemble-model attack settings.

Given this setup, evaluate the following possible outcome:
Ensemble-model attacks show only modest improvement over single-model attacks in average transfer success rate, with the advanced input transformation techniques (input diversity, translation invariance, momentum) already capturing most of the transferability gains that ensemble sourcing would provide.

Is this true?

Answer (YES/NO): YES